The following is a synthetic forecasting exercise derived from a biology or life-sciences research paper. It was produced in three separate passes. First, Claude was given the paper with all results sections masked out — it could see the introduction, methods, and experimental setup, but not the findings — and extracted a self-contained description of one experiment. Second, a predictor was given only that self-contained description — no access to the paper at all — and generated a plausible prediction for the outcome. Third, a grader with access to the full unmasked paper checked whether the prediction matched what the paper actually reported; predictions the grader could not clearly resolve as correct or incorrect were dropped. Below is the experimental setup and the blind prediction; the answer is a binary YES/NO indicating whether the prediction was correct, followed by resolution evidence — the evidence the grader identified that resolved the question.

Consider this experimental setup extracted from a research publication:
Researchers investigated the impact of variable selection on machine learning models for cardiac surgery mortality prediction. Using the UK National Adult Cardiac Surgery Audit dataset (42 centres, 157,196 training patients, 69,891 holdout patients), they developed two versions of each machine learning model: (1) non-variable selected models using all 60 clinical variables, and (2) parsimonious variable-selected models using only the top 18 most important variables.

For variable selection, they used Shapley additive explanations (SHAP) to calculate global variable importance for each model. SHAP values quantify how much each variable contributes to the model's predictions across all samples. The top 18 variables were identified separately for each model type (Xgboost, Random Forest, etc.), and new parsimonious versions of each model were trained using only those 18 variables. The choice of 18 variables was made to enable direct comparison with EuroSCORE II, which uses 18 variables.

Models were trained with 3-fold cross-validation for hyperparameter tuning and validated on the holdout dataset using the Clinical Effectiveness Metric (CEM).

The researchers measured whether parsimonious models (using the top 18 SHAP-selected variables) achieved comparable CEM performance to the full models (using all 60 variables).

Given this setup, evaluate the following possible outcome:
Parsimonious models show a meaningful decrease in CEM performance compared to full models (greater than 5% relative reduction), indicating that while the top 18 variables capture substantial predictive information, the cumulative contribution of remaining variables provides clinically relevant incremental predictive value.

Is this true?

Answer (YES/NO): NO